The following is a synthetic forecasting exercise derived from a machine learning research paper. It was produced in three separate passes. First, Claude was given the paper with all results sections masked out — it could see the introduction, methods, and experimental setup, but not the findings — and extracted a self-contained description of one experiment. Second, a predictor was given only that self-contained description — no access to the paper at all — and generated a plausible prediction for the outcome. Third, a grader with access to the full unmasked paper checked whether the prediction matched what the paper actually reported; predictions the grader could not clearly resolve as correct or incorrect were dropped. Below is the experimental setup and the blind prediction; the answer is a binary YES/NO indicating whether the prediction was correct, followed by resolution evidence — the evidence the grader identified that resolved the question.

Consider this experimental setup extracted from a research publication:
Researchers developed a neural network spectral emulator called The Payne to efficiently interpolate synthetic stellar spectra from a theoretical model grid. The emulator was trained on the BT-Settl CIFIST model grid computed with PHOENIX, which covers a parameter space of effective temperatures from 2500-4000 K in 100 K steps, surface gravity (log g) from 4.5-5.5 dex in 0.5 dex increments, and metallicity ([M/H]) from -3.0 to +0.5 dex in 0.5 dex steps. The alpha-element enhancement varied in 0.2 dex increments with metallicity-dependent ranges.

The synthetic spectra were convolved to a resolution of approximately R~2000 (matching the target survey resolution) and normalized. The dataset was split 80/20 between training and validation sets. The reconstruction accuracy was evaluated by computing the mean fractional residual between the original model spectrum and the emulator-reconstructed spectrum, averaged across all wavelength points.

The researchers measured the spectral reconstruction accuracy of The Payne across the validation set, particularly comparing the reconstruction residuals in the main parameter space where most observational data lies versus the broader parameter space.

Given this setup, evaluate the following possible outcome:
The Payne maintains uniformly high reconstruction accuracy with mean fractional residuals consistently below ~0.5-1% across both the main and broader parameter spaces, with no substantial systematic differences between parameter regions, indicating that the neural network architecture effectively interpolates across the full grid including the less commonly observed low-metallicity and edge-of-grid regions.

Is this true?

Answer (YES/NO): NO